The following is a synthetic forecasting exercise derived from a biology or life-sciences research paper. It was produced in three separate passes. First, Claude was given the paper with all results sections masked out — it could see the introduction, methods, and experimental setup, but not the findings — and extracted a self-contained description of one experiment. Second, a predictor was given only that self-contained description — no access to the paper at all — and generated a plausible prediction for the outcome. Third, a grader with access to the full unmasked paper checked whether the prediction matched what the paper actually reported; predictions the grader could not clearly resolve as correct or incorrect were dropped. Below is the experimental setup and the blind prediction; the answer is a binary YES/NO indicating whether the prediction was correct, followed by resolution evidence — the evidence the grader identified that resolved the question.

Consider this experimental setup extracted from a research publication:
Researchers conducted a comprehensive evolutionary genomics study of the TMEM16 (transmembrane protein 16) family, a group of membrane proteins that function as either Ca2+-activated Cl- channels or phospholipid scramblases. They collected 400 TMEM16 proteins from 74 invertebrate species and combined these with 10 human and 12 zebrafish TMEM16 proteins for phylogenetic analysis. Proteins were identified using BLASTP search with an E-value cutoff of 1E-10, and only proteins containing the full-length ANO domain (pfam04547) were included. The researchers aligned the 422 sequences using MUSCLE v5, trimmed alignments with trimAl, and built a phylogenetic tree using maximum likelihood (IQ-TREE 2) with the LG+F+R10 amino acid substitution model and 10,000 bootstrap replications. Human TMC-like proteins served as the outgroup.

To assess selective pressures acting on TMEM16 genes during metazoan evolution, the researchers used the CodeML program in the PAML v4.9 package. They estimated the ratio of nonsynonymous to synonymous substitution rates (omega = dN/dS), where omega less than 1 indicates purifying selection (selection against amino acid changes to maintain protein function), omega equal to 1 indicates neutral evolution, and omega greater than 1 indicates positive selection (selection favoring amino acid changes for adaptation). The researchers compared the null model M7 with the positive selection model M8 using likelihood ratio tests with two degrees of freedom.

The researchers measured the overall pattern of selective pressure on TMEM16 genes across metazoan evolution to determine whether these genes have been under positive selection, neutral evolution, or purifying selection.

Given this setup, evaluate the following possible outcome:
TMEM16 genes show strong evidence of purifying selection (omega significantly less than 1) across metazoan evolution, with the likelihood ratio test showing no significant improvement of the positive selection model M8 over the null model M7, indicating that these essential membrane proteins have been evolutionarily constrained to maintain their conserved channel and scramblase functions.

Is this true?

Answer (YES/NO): YES